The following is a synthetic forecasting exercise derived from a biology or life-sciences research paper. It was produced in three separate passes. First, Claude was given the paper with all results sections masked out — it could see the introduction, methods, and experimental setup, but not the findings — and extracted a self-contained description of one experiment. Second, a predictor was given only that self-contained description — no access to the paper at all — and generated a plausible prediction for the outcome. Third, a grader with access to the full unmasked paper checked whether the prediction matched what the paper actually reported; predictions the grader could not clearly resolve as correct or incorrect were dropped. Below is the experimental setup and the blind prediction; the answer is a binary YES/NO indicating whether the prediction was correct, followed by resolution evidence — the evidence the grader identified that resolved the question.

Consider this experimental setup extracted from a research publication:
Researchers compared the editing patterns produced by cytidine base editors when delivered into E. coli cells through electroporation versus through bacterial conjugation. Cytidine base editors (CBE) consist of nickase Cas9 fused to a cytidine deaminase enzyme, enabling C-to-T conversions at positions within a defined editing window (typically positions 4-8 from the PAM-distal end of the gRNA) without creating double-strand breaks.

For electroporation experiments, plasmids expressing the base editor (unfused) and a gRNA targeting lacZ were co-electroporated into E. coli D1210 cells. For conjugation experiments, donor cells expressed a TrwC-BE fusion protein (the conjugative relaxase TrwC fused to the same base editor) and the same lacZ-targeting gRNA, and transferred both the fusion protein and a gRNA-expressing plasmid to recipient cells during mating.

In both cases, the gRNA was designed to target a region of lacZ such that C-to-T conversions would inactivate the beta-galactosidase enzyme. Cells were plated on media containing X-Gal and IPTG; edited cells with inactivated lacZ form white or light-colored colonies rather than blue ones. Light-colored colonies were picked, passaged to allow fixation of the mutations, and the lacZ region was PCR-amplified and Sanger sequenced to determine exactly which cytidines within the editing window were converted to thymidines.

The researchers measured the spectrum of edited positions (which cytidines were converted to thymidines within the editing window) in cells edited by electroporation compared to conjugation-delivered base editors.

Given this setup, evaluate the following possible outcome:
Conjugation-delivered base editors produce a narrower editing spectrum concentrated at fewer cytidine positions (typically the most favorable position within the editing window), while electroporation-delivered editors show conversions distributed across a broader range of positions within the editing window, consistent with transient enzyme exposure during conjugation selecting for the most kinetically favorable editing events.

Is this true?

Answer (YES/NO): NO